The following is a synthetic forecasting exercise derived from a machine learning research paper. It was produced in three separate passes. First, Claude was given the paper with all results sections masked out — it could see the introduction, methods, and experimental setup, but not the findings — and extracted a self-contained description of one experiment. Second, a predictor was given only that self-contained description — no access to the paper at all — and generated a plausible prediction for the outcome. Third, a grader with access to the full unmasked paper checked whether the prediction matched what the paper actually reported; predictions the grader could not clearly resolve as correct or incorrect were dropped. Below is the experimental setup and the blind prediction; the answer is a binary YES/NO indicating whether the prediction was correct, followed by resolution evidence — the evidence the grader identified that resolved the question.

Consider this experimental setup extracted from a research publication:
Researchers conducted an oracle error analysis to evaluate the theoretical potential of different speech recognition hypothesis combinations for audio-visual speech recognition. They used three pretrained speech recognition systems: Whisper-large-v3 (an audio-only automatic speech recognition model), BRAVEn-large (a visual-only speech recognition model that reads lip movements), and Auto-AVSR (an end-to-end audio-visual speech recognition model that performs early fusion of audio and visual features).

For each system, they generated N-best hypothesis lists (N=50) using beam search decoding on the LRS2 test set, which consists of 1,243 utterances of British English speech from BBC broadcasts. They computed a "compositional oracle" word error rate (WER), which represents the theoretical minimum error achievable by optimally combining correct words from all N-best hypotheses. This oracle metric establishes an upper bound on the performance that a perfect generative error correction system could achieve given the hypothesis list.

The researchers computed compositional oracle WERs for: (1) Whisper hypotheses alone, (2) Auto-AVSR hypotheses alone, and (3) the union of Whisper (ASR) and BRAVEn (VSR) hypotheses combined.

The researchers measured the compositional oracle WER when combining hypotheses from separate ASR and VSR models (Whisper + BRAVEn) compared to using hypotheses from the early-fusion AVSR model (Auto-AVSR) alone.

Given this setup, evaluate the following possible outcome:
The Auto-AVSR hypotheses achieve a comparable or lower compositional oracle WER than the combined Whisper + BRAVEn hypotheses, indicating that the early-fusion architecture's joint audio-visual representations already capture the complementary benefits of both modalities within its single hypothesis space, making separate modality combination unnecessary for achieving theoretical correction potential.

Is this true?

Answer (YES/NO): NO